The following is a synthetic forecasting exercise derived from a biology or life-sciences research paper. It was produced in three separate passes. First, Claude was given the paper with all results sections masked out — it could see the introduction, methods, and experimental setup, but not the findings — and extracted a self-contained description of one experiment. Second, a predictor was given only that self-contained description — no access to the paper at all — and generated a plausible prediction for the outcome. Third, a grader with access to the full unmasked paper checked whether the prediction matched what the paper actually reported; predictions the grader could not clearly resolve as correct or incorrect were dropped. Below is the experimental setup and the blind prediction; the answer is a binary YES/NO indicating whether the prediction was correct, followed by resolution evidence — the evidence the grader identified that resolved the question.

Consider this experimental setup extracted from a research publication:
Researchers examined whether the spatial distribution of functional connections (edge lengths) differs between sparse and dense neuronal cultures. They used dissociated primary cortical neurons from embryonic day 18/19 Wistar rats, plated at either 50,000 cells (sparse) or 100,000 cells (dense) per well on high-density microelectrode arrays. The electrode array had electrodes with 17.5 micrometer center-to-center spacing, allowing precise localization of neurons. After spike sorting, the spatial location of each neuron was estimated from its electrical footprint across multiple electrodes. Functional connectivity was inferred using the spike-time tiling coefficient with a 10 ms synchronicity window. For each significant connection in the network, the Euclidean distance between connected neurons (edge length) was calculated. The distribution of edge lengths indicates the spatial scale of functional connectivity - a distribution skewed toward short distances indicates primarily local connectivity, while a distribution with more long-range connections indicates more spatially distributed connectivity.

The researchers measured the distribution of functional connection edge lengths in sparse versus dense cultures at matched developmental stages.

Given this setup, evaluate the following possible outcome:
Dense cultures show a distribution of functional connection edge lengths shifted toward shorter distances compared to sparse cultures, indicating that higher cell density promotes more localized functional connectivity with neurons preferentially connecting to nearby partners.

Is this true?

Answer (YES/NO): YES